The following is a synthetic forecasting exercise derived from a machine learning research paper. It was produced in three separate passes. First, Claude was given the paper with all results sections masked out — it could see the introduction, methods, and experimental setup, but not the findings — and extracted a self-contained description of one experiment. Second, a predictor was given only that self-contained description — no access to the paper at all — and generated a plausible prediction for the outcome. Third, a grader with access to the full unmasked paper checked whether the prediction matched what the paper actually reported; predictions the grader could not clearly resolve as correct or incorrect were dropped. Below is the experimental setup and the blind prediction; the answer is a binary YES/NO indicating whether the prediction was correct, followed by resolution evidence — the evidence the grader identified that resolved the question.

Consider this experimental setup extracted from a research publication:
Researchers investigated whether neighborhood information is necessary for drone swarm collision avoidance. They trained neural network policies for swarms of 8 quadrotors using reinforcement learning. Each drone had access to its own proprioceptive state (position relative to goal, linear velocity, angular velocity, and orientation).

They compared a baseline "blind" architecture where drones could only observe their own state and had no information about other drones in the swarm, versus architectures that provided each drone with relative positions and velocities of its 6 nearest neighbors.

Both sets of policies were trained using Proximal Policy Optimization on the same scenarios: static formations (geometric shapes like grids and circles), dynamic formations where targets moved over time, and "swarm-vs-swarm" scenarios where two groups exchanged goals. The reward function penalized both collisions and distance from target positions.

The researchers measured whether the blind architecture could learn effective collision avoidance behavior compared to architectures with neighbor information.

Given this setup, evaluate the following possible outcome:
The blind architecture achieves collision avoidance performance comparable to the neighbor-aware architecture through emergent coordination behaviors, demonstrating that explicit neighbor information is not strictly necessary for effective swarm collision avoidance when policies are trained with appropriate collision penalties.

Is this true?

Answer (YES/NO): NO